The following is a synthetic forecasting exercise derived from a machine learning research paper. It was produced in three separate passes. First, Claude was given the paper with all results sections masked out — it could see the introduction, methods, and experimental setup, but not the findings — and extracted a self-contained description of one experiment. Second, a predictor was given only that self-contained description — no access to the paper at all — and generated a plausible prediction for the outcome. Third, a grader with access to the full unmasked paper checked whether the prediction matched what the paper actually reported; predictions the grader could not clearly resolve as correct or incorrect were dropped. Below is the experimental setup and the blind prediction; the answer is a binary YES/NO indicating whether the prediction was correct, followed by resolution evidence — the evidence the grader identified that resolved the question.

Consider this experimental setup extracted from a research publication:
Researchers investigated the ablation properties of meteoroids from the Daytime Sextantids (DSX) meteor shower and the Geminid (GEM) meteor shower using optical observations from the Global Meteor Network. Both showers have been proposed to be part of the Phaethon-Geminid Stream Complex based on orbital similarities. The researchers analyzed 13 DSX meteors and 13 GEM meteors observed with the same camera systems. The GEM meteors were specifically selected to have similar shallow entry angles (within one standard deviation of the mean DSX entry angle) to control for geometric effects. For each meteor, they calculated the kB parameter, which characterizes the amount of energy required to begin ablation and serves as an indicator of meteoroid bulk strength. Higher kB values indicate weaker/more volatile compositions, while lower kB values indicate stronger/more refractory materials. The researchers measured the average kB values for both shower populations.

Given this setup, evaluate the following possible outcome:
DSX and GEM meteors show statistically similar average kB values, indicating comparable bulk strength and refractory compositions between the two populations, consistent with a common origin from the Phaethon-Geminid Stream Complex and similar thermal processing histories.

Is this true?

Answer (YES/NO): YES